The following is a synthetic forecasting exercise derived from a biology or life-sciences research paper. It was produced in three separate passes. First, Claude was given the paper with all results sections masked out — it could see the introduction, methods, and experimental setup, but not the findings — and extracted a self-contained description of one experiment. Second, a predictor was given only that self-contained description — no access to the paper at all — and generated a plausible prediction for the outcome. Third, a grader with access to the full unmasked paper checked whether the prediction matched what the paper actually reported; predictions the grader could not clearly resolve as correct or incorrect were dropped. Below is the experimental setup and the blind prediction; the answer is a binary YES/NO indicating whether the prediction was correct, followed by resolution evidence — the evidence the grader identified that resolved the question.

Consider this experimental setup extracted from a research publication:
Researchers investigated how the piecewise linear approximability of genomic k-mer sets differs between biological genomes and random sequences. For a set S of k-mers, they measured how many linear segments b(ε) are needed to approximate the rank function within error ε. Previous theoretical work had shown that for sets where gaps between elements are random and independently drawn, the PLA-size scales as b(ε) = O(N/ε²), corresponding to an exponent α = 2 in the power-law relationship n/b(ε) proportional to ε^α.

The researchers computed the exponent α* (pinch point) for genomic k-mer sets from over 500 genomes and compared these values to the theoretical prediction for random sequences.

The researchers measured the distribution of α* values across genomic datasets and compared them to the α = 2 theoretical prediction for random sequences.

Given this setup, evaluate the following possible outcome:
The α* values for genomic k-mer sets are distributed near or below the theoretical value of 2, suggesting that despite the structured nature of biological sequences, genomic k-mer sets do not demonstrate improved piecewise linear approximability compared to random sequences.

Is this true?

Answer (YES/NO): NO